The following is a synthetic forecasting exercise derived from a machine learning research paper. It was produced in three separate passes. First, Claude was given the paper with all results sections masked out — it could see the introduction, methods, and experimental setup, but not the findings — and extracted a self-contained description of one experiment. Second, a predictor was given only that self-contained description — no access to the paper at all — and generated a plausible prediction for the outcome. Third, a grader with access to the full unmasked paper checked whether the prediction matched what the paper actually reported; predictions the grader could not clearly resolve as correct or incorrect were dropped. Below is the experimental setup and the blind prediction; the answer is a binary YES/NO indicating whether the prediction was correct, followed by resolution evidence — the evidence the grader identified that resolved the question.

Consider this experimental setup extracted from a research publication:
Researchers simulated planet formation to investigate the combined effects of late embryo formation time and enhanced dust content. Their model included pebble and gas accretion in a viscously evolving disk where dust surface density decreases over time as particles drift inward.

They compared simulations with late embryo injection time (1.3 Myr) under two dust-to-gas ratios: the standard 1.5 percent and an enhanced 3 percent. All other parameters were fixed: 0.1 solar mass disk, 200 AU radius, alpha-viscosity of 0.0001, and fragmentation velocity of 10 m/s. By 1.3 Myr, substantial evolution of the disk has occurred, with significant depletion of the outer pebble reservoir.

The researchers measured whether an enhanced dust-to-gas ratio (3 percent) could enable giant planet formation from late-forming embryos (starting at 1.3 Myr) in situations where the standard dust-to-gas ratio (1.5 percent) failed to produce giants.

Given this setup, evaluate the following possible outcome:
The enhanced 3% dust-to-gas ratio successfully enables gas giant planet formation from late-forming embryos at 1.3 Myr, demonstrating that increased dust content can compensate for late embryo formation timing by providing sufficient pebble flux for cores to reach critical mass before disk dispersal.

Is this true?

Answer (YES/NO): NO